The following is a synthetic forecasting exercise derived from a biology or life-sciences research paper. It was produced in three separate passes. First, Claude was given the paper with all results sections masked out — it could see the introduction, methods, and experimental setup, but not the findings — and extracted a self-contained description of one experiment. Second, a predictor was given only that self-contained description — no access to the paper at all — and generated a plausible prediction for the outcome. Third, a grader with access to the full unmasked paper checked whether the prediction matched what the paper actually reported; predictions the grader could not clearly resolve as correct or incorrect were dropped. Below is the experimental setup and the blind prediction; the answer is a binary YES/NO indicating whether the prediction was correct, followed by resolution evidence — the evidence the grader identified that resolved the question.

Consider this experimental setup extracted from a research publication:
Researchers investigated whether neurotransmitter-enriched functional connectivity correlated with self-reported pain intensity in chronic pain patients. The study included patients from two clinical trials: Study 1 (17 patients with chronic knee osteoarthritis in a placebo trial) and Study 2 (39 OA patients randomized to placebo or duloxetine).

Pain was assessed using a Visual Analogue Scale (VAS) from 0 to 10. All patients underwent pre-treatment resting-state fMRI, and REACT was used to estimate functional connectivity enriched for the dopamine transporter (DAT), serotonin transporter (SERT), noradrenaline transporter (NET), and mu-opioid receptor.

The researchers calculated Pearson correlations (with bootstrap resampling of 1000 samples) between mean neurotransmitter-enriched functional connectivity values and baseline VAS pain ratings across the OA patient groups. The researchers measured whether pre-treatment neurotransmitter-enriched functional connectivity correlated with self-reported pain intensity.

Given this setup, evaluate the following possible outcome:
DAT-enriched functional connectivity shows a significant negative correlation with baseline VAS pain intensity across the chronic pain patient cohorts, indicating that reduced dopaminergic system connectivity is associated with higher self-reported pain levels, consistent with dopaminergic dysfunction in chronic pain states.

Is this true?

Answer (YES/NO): NO